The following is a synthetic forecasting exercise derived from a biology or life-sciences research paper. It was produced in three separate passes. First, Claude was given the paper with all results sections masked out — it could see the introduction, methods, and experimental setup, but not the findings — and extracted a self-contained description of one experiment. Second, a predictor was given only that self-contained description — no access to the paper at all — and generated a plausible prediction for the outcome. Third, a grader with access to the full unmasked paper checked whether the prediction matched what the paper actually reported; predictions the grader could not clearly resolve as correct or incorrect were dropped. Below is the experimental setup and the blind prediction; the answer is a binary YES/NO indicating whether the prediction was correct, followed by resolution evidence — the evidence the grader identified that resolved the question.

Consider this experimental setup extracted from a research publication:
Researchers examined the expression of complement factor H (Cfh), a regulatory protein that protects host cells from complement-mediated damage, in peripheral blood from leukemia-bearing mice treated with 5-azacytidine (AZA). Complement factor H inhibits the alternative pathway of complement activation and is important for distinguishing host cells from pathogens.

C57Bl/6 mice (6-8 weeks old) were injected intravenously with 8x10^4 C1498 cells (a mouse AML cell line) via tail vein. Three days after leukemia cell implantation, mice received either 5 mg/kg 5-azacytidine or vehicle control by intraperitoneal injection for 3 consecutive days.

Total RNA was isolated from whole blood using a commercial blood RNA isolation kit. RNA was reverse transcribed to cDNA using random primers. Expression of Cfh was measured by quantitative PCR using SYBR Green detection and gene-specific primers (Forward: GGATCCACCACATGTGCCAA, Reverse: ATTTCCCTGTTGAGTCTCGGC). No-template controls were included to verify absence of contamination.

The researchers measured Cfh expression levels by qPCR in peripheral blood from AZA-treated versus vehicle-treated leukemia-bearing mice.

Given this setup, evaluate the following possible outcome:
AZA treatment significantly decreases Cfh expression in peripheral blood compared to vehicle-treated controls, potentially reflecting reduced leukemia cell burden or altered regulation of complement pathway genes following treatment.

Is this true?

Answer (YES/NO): NO